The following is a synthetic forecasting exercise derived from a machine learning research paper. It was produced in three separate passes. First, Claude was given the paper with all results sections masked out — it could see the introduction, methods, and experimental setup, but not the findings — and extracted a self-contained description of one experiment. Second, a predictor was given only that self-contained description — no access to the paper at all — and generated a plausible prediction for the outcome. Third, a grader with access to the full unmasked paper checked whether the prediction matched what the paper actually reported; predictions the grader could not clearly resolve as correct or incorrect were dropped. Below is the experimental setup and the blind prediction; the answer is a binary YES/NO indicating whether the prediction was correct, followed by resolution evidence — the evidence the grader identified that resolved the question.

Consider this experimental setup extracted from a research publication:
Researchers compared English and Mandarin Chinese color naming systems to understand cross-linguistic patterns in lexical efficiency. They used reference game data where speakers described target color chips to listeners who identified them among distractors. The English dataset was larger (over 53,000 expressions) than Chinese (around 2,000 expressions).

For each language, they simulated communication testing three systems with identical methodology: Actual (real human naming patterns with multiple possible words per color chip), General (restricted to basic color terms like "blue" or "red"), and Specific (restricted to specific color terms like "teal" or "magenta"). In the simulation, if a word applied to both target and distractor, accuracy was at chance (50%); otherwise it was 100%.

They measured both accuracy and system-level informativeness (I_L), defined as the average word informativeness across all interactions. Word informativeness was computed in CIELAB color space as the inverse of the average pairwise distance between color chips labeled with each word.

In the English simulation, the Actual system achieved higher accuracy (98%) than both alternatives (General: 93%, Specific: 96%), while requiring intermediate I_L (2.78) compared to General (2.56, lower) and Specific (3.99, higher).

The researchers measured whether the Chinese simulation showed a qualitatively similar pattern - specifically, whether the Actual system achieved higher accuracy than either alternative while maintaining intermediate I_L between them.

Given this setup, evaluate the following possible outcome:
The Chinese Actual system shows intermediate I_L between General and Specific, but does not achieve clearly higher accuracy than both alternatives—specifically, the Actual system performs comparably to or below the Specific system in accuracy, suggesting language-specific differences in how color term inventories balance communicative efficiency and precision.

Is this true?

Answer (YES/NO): NO